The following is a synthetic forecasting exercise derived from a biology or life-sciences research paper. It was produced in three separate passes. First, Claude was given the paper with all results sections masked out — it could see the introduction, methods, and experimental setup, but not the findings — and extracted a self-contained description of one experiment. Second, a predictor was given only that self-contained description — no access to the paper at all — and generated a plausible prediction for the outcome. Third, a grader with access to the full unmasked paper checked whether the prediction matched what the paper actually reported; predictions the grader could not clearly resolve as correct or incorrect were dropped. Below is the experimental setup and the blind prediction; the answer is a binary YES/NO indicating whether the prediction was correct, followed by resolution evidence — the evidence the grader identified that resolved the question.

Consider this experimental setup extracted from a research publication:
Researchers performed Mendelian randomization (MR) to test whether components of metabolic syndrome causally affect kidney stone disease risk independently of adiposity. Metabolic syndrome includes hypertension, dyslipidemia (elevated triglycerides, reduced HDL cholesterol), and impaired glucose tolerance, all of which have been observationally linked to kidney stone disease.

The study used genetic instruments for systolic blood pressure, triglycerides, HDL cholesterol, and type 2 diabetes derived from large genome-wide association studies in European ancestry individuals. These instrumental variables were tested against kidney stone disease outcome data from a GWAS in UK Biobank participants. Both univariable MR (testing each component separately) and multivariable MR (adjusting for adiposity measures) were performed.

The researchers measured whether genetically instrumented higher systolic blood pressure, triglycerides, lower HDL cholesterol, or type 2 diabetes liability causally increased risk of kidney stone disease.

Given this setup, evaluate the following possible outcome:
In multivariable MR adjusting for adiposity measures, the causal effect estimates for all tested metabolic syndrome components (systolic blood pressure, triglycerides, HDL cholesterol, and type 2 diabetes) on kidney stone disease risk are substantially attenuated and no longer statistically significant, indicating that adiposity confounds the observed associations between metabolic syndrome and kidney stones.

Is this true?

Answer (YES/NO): NO